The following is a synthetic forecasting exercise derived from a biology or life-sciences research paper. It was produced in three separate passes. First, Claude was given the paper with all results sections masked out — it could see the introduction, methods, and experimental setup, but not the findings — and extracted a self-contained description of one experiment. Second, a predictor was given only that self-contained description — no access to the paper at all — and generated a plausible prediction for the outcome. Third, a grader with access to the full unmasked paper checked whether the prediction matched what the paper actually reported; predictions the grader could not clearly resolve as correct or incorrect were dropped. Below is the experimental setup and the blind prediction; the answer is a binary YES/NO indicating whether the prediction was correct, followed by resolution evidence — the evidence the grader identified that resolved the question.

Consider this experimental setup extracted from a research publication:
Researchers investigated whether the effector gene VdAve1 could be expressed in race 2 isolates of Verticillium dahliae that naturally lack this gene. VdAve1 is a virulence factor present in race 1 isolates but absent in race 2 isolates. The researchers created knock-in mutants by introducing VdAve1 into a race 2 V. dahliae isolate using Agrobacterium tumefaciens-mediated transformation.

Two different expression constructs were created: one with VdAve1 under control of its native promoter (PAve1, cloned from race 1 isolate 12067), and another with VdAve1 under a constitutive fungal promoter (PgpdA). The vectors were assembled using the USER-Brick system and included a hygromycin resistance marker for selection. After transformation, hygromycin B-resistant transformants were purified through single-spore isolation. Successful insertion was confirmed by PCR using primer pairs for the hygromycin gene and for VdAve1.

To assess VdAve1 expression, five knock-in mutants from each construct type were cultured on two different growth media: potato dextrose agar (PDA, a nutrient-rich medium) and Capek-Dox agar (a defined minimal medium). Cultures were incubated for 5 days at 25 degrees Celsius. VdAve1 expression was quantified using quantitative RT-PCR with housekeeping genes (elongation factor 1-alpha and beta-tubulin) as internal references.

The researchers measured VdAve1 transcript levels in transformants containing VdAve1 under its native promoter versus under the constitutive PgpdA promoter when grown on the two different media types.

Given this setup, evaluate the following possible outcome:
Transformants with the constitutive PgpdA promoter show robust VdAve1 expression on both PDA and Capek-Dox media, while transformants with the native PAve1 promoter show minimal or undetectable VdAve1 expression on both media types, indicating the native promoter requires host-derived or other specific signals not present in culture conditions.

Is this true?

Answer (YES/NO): NO